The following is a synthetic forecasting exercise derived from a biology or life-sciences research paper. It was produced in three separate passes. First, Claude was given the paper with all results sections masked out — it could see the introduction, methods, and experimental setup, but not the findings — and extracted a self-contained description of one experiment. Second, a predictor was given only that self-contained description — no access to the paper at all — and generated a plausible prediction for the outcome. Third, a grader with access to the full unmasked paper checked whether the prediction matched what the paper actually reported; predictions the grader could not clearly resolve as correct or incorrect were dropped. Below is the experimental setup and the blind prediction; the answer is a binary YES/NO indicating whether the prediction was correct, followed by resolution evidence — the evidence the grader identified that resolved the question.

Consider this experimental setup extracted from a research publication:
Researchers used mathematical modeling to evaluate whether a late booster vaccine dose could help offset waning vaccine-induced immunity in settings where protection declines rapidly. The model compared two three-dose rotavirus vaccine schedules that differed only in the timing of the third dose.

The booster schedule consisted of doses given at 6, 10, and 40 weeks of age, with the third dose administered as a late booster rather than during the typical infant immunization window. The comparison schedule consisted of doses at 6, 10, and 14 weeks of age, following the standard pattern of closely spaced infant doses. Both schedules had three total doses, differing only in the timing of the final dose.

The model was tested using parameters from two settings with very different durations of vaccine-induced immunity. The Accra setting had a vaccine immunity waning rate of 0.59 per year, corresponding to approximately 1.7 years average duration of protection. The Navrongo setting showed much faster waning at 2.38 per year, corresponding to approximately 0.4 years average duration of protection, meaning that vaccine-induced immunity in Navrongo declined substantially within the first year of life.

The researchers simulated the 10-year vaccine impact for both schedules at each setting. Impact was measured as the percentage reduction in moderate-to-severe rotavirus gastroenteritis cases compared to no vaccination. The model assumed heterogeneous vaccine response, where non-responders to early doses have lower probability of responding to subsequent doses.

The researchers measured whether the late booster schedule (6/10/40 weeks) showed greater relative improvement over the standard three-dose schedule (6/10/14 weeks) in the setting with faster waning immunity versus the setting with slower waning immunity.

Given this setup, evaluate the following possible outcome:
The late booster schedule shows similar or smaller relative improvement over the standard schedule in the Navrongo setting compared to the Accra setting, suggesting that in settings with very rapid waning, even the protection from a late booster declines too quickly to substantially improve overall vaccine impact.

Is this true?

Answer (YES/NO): YES